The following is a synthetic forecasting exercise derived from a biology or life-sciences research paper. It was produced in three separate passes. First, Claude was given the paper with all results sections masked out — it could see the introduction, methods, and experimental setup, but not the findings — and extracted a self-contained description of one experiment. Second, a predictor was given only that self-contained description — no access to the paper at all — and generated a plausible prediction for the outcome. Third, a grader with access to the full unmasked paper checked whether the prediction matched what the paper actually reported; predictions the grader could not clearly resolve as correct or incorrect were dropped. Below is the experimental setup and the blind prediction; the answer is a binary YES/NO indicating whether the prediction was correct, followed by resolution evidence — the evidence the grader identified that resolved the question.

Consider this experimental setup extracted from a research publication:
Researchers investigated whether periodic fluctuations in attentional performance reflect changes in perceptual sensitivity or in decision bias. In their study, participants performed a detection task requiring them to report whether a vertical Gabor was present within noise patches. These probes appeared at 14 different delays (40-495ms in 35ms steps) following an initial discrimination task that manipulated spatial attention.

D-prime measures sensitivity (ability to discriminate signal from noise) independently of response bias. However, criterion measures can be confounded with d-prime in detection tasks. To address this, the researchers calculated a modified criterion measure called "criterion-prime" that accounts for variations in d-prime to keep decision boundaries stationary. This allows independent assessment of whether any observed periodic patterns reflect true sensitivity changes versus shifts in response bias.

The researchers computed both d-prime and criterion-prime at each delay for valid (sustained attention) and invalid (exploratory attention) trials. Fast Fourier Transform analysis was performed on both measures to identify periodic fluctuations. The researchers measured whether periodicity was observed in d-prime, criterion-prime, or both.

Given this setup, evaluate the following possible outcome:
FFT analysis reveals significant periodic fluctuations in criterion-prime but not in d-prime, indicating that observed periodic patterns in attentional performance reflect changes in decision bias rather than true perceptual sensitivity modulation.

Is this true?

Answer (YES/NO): NO